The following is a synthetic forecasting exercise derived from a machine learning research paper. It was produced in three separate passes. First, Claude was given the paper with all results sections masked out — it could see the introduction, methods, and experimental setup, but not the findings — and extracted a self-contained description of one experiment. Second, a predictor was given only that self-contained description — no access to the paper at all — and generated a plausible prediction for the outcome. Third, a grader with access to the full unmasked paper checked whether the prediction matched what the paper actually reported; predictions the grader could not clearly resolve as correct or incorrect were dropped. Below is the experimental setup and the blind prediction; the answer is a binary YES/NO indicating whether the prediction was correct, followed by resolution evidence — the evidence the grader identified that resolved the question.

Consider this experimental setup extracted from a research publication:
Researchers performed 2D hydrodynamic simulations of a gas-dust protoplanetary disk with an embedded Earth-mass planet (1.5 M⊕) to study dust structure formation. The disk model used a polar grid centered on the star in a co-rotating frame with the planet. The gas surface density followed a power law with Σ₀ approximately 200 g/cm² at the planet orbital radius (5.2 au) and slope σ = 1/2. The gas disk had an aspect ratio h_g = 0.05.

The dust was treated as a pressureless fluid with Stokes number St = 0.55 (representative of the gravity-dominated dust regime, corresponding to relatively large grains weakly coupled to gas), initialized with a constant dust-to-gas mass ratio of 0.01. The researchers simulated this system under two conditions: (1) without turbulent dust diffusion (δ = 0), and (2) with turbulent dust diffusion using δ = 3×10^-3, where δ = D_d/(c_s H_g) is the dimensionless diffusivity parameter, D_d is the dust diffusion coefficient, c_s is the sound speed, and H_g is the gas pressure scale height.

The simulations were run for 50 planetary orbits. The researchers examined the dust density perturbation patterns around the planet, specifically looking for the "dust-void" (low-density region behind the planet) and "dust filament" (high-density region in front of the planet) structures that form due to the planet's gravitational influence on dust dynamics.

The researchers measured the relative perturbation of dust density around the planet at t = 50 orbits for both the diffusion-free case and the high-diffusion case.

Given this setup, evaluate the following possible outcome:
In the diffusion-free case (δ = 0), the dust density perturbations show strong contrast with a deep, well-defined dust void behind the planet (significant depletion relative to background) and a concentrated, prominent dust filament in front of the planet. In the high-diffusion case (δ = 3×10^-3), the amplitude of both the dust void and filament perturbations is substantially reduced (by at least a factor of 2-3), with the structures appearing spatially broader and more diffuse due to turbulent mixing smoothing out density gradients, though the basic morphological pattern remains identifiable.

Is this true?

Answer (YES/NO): NO